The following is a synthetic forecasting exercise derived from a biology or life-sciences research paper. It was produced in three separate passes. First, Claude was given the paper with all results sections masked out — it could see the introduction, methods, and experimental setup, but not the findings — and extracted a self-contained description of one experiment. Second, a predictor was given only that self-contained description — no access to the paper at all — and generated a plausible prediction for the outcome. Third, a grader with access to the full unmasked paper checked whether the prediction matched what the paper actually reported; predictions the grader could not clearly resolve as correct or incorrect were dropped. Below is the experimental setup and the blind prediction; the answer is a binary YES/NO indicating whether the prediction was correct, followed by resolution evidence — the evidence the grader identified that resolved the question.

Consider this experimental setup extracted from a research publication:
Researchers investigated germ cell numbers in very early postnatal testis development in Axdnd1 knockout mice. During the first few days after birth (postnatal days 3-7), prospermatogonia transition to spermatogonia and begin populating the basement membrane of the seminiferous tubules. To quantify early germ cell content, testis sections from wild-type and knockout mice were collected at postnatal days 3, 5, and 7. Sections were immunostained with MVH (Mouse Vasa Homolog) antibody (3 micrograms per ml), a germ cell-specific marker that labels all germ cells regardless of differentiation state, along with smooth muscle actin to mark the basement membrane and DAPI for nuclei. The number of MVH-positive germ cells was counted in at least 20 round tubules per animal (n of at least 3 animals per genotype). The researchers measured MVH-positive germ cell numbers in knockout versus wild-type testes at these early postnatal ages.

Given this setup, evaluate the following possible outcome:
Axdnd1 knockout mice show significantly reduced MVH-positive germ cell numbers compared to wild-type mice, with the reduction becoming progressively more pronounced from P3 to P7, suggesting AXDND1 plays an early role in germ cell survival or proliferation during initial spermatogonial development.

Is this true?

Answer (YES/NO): NO